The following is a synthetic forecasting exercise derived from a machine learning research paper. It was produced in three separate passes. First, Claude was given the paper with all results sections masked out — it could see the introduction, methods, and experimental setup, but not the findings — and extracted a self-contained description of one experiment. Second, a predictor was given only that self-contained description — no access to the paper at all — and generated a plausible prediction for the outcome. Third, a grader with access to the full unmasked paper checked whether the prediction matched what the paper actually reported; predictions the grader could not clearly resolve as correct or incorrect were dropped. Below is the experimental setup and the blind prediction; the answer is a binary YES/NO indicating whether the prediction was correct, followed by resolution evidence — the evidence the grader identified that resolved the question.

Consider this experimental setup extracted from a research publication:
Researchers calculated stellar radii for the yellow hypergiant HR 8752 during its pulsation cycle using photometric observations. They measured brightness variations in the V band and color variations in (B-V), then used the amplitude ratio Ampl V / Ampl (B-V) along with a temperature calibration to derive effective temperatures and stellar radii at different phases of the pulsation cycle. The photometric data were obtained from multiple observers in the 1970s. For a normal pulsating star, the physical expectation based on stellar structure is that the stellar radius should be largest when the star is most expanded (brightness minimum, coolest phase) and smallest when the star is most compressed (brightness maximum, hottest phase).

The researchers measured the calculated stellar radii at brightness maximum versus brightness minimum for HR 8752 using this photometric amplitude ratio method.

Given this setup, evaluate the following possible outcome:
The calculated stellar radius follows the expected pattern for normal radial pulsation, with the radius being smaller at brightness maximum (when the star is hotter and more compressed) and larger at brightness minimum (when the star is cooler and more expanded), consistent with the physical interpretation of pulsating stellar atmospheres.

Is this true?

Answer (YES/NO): NO